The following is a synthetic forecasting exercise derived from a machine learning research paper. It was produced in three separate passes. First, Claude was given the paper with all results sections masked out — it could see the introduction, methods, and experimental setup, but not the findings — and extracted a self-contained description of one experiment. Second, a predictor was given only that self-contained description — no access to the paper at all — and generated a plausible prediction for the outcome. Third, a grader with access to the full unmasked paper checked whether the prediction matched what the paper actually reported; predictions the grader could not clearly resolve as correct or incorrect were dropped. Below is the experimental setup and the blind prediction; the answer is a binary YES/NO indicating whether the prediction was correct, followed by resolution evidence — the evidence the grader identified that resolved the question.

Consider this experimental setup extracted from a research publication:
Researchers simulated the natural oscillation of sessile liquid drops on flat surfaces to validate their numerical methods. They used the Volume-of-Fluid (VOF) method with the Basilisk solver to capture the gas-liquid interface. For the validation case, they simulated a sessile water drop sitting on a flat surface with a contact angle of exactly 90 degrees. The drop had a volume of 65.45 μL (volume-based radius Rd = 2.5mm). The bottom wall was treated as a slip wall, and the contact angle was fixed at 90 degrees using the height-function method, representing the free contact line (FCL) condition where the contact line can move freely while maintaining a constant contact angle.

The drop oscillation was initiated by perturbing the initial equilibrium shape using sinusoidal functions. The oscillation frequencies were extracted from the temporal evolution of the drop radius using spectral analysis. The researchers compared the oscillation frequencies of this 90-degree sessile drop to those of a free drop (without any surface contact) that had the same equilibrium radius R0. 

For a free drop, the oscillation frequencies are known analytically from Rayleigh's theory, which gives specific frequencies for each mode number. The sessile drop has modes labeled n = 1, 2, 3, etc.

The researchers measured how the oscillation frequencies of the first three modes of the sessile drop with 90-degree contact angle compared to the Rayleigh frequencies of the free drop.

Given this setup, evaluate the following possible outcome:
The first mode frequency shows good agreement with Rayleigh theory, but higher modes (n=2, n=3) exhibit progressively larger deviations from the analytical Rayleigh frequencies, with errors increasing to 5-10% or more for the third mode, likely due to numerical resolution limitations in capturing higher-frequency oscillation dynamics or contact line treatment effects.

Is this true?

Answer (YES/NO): NO